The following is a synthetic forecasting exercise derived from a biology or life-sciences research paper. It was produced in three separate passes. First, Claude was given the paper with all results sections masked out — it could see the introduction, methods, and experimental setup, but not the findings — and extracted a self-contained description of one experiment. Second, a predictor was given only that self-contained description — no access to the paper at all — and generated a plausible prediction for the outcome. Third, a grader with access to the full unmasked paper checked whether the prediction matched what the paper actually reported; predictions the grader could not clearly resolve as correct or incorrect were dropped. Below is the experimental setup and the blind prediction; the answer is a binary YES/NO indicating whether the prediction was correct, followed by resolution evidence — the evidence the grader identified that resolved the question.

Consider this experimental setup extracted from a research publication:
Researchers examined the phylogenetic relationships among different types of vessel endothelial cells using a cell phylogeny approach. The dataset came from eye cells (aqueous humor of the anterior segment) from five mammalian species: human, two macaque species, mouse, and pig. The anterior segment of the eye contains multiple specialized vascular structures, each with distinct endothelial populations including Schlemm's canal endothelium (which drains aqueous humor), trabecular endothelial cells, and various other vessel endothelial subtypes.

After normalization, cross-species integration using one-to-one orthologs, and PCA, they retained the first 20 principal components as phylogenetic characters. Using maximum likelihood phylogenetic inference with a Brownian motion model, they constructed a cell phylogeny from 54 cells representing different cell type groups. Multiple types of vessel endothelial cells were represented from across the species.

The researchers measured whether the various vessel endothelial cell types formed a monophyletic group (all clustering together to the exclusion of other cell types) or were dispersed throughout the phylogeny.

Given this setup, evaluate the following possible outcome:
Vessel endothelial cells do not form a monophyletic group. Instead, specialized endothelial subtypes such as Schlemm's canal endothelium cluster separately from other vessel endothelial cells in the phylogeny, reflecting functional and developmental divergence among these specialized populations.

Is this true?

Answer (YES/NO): NO